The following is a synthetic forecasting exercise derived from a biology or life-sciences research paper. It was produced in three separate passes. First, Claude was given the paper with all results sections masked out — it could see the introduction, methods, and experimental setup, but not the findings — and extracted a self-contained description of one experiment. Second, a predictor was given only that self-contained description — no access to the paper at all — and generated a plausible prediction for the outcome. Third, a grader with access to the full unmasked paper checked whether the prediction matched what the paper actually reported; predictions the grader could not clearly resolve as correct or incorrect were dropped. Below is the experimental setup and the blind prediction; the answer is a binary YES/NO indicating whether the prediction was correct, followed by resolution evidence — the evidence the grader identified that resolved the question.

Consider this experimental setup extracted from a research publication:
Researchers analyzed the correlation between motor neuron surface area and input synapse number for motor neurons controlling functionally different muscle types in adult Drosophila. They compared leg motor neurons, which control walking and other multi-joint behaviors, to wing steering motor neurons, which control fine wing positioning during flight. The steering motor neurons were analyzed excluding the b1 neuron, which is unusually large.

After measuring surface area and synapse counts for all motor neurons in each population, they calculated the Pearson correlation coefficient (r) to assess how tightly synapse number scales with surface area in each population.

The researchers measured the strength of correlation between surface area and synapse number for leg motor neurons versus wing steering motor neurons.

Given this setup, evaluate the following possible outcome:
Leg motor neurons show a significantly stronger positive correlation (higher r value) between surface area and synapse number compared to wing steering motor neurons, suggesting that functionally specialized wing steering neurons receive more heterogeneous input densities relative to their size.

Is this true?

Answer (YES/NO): YES